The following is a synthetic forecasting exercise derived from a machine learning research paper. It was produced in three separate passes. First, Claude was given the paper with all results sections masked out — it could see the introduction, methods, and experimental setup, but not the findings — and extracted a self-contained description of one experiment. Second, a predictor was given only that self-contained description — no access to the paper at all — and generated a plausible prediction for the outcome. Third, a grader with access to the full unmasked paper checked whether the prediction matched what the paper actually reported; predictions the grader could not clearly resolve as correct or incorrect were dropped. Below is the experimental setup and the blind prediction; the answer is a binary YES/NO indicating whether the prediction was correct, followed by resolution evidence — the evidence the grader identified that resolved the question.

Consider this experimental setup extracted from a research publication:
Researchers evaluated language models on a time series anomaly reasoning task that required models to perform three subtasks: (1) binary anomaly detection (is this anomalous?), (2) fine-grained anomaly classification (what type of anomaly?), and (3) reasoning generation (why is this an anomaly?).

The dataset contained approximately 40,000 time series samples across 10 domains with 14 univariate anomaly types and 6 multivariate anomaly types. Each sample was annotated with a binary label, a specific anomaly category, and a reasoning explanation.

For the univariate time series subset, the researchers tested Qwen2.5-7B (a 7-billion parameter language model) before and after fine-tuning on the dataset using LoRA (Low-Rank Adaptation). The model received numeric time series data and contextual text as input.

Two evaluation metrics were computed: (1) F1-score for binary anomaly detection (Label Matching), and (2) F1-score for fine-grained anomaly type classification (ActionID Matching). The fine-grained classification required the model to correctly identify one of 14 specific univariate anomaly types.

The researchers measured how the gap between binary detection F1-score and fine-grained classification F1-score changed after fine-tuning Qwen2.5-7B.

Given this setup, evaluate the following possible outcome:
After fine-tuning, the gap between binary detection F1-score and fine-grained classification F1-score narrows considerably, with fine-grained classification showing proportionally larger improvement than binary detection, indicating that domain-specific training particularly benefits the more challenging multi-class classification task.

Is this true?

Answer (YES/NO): NO